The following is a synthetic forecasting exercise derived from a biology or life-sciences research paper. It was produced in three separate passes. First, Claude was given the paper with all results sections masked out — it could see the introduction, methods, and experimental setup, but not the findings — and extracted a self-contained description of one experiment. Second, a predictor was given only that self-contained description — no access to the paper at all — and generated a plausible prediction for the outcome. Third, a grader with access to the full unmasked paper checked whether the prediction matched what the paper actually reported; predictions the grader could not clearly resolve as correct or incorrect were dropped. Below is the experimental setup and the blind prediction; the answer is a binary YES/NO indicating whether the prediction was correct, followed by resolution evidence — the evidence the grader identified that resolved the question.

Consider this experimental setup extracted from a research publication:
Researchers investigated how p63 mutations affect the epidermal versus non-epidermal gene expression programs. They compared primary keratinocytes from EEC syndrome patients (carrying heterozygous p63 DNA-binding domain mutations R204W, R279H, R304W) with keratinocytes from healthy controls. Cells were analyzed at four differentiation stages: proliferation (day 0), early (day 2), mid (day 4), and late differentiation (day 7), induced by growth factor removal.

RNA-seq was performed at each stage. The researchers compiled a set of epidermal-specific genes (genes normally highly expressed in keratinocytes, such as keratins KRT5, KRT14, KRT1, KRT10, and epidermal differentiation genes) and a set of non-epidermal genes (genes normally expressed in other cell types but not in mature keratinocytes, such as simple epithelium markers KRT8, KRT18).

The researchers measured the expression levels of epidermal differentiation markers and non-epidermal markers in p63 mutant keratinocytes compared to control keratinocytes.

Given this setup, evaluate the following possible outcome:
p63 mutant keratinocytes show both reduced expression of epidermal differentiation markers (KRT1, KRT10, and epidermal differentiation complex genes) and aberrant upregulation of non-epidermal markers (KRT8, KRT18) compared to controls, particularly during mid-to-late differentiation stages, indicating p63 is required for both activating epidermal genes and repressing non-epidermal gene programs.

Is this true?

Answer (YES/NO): YES